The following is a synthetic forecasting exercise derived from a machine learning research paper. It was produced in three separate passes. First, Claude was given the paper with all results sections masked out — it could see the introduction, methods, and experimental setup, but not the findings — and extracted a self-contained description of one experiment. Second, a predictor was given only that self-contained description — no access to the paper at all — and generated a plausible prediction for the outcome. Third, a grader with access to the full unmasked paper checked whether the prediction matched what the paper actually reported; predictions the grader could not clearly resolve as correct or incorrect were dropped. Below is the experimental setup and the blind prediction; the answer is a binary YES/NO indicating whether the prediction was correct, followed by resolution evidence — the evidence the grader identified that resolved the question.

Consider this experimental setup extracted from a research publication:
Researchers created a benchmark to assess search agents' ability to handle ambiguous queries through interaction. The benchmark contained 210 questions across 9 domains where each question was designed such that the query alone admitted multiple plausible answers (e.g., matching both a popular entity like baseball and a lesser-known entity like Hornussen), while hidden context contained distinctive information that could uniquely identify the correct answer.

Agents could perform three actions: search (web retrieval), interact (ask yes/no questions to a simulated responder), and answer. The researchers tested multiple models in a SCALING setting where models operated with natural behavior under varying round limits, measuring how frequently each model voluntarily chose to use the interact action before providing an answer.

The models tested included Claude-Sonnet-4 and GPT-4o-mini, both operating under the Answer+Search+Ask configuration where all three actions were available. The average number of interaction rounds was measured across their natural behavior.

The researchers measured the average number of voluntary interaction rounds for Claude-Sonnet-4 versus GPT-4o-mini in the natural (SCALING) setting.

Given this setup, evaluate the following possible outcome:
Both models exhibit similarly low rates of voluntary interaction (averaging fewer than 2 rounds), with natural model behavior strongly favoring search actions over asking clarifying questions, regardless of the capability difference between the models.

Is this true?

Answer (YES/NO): NO